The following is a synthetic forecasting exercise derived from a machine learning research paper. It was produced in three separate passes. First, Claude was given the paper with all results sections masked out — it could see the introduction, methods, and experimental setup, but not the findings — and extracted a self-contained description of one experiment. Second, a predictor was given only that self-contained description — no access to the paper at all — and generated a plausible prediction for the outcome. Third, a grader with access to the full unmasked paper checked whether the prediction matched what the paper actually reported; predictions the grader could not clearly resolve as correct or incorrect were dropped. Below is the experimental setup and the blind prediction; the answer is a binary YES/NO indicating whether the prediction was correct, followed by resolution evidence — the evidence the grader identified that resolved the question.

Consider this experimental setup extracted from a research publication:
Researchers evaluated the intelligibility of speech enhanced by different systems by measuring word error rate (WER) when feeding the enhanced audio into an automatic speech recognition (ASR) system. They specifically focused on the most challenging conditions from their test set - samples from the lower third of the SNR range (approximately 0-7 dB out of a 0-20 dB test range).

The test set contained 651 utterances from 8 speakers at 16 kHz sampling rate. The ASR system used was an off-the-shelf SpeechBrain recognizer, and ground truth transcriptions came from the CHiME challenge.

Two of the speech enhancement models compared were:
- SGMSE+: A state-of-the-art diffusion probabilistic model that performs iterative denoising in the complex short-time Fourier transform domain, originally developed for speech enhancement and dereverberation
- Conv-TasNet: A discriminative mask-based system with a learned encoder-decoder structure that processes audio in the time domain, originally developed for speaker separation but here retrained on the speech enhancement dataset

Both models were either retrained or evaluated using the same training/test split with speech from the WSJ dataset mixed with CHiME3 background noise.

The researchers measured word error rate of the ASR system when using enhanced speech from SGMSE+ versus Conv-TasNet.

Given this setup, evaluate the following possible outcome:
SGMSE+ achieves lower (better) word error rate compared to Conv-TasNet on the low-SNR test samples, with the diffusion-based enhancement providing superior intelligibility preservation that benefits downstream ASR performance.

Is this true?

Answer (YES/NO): NO